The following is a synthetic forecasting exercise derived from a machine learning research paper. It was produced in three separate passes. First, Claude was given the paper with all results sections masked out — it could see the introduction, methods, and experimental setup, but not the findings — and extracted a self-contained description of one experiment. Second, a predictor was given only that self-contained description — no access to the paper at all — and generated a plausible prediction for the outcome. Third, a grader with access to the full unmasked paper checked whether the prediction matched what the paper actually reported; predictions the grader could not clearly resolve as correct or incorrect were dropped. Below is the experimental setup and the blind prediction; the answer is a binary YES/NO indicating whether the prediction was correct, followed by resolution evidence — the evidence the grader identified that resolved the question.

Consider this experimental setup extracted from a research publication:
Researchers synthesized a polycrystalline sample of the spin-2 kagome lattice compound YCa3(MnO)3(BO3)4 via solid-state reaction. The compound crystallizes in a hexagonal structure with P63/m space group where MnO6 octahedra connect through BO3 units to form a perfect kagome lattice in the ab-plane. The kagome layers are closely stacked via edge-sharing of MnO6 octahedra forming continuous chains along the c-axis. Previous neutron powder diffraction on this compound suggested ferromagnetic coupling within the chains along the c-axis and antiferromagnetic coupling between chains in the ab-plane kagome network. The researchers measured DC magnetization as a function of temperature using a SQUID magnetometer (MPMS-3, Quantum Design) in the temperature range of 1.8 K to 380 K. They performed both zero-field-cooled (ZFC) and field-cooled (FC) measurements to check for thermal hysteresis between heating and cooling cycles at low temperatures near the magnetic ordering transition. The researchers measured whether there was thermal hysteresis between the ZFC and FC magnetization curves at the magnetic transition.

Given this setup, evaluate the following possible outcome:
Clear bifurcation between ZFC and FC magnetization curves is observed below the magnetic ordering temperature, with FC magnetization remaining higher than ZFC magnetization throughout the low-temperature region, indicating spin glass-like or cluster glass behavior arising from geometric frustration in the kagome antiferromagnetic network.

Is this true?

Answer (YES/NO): NO